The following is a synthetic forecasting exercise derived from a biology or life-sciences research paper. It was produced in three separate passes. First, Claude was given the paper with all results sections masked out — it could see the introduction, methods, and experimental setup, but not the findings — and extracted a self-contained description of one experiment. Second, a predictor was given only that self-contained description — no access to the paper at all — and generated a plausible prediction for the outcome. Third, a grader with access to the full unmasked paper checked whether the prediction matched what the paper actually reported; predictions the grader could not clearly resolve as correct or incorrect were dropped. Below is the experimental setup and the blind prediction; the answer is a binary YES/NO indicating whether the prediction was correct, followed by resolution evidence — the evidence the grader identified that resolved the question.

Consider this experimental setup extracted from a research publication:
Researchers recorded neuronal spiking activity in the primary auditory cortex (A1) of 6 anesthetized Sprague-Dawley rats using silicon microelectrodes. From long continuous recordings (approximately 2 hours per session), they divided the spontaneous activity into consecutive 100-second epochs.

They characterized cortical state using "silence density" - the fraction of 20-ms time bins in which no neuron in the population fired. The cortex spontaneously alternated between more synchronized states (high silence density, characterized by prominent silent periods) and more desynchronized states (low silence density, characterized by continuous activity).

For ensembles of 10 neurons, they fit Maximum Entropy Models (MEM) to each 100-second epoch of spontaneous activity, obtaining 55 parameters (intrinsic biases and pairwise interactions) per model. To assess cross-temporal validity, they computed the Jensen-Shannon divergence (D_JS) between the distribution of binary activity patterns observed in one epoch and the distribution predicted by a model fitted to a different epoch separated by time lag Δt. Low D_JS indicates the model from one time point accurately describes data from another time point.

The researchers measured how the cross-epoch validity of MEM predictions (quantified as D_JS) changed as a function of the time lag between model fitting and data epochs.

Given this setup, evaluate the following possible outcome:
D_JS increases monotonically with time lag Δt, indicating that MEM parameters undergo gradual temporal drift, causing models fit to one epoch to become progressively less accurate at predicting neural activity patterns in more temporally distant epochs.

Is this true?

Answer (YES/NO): YES